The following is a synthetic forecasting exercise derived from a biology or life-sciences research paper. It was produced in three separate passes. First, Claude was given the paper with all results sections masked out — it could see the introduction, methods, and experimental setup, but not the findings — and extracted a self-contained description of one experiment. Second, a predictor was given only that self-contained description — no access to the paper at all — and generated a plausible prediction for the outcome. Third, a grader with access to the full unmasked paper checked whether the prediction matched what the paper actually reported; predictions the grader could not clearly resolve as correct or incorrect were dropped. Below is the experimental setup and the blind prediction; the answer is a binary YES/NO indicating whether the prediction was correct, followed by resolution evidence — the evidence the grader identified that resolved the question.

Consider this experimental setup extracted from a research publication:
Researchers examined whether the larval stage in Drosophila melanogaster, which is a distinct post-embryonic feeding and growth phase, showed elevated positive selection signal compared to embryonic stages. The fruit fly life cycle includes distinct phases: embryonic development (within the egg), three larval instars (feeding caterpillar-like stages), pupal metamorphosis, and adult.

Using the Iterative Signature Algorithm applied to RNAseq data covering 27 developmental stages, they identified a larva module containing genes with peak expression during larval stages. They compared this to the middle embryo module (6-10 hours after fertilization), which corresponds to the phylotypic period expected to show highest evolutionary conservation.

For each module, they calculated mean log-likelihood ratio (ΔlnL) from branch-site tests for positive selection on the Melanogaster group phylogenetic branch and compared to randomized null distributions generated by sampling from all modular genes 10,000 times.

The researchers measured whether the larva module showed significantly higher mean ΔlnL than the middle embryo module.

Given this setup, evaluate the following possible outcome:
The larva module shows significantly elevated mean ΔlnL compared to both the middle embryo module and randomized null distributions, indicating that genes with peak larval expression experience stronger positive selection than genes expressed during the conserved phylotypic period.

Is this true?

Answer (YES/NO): NO